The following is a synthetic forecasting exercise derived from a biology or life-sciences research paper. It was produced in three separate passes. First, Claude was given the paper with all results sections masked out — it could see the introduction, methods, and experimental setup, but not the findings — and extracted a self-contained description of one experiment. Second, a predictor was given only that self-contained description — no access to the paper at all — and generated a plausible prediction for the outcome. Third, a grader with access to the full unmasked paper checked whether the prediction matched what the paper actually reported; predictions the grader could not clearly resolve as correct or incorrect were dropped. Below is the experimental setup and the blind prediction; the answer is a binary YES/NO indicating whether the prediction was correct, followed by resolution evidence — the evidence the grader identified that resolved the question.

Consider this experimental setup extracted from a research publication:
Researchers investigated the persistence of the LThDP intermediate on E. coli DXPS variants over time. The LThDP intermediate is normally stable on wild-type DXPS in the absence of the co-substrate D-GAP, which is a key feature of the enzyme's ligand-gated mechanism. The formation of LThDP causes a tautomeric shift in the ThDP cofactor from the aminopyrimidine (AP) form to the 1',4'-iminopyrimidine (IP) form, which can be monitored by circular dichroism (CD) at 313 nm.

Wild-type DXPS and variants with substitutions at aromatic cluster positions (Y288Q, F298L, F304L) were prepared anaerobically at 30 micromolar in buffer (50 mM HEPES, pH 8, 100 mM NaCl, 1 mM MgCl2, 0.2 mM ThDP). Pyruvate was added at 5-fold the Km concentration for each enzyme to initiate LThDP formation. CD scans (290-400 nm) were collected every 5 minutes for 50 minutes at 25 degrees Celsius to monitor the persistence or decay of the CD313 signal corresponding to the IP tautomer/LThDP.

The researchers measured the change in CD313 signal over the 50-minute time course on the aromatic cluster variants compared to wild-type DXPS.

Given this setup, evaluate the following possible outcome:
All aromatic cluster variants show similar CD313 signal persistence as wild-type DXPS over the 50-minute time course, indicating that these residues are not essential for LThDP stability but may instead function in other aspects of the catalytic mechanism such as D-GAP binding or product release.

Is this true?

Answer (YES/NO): NO